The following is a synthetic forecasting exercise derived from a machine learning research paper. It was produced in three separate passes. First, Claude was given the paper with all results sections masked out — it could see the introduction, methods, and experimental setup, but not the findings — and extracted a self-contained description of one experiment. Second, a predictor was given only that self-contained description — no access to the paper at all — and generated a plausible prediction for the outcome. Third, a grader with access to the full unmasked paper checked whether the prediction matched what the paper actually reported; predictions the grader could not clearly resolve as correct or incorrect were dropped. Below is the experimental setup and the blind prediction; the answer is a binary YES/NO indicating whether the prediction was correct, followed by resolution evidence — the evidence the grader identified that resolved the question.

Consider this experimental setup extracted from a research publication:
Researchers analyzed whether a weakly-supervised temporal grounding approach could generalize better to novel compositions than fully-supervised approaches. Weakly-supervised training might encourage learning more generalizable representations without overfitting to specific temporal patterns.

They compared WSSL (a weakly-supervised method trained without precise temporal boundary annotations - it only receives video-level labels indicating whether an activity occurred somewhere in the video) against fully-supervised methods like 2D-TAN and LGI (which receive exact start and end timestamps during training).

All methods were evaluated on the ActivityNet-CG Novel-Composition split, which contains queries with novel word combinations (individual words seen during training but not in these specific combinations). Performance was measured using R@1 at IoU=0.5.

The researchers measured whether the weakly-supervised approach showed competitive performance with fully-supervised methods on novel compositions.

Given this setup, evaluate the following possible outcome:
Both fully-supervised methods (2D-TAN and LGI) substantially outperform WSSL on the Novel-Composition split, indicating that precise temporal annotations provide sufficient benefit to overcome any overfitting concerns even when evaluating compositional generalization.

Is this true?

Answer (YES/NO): YES